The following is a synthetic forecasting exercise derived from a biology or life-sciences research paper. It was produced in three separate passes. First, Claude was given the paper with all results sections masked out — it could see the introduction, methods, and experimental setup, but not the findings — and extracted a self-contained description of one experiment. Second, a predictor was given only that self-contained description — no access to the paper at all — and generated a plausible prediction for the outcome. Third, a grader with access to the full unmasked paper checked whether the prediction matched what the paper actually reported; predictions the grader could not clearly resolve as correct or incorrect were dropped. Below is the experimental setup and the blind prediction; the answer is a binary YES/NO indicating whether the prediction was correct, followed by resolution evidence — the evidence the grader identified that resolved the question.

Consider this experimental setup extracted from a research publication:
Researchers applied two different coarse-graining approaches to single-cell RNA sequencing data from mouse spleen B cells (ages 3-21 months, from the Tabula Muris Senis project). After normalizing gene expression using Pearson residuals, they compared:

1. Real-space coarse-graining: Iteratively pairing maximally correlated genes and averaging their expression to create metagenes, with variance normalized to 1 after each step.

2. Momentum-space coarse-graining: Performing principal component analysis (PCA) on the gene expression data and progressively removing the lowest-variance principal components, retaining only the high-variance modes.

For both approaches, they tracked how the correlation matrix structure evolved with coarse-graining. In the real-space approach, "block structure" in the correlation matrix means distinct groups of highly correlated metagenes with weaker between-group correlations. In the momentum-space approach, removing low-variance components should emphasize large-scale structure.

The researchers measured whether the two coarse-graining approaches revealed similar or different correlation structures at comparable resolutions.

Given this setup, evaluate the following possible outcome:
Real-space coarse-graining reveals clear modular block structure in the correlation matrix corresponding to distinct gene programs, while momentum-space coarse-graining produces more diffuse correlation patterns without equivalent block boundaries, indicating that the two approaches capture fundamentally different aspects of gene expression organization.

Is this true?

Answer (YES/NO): NO